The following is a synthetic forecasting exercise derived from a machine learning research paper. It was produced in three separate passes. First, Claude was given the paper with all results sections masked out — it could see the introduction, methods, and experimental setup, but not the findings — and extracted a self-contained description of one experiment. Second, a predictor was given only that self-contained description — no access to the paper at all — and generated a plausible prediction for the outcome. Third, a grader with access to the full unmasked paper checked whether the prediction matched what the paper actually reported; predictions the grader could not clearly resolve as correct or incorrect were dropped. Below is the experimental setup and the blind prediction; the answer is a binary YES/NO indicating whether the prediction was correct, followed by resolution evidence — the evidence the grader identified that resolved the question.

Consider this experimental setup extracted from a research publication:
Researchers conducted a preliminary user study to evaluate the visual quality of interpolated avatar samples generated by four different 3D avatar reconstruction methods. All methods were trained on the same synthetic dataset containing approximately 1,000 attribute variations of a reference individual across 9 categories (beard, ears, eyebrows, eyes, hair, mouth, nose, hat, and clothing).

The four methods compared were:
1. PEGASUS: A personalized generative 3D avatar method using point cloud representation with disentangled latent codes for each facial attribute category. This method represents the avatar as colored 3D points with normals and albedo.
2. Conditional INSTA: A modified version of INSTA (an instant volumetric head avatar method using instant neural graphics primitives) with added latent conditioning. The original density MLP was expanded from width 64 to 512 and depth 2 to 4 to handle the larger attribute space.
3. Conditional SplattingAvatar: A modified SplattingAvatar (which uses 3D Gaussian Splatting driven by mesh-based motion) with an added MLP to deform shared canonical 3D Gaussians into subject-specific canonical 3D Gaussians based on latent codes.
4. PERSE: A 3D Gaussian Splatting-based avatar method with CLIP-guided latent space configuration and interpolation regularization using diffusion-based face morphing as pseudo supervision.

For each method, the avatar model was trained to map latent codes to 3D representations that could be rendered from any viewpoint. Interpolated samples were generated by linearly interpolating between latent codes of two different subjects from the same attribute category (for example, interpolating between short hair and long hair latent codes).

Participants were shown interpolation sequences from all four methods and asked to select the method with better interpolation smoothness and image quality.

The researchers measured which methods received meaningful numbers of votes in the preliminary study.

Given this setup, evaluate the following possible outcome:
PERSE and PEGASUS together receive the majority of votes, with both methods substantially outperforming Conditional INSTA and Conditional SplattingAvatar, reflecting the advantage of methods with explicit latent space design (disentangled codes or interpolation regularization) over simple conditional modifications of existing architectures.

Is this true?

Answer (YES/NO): YES